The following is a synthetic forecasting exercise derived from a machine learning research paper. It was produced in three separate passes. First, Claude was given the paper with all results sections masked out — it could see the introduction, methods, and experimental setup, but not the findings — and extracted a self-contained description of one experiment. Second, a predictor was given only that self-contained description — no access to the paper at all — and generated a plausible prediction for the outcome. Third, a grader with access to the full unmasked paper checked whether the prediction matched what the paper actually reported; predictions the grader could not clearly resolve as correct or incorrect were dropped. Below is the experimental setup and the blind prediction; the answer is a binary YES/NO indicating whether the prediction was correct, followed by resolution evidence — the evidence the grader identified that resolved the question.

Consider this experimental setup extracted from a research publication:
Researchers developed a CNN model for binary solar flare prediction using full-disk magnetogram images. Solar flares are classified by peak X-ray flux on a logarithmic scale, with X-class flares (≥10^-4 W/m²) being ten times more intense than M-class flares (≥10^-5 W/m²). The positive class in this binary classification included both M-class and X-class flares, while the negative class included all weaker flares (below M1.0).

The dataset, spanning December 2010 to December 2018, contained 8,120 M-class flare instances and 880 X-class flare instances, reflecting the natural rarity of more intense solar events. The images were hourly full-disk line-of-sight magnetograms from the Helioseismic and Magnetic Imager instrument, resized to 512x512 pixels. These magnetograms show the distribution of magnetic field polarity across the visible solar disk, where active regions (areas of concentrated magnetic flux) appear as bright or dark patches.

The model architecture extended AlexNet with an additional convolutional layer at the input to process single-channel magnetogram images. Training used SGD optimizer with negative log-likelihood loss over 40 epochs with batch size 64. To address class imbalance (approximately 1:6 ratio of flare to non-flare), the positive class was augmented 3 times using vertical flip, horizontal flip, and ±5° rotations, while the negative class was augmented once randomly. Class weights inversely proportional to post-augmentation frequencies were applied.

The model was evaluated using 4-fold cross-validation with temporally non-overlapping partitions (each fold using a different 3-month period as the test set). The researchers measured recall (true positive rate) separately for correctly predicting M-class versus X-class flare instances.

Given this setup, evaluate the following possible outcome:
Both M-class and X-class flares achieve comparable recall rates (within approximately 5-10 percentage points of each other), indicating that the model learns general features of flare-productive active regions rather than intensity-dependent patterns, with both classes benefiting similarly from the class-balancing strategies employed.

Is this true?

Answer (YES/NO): NO